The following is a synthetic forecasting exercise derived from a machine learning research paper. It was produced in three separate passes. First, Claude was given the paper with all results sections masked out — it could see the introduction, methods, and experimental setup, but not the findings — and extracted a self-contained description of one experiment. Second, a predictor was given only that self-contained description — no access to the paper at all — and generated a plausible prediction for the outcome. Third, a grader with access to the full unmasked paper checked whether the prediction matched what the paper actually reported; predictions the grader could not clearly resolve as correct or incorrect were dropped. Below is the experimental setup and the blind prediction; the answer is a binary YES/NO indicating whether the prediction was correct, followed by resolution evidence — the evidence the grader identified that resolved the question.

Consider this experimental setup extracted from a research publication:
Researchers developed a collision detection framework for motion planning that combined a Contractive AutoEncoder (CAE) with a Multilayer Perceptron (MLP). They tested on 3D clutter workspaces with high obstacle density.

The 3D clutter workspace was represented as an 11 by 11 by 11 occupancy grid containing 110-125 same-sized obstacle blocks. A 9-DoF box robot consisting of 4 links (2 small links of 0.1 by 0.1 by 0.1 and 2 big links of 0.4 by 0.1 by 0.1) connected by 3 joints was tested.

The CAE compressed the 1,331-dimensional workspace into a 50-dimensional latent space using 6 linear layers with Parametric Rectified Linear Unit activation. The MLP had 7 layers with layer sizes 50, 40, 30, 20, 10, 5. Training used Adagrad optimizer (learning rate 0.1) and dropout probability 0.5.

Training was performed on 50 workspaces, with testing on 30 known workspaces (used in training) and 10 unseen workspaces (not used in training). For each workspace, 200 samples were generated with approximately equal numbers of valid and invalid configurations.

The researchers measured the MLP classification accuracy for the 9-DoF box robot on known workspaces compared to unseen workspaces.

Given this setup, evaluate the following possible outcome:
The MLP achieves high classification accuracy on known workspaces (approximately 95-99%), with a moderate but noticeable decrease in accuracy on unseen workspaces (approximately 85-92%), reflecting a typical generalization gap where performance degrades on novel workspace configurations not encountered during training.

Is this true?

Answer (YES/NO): NO